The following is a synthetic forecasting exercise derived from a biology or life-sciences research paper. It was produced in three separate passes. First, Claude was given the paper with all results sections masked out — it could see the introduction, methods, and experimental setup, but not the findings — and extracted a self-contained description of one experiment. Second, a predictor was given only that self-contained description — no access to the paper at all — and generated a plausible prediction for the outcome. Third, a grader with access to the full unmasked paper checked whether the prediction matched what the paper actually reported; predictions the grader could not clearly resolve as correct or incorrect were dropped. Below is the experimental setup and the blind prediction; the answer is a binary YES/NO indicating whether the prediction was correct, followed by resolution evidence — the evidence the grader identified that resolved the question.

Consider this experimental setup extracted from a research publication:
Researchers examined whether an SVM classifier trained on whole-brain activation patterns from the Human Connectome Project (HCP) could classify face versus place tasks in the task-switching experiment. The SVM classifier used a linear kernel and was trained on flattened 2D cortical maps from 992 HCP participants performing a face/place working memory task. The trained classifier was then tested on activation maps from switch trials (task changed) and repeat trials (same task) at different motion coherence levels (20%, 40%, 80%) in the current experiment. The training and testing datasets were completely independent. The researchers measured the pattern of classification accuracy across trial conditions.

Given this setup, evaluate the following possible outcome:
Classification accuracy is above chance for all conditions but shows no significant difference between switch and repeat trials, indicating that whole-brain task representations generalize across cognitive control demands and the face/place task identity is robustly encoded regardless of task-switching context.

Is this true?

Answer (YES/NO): NO